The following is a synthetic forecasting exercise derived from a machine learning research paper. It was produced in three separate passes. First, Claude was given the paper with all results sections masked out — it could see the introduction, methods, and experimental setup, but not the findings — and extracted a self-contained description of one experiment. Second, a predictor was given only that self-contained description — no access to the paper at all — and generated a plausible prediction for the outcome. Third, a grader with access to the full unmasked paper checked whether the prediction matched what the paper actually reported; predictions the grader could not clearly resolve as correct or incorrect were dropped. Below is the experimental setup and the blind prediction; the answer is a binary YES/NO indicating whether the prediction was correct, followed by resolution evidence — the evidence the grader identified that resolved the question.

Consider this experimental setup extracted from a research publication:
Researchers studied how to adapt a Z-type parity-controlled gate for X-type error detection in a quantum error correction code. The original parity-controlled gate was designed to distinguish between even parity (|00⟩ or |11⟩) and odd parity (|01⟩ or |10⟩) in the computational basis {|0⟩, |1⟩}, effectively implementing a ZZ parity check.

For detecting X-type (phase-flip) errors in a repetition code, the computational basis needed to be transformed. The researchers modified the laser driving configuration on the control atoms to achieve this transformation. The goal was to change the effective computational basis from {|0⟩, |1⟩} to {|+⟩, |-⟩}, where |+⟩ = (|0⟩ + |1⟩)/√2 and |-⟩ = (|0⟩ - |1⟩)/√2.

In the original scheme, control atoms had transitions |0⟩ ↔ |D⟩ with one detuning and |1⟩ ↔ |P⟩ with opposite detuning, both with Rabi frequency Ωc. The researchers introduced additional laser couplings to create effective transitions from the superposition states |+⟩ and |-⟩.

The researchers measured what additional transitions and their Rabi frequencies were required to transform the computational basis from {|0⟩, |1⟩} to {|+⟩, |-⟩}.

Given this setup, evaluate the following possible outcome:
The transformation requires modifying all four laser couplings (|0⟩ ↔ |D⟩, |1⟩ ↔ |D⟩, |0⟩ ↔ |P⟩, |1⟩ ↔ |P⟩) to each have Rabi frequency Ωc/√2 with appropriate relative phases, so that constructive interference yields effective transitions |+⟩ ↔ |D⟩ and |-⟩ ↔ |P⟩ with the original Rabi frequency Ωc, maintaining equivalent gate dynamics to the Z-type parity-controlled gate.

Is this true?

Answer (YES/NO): NO